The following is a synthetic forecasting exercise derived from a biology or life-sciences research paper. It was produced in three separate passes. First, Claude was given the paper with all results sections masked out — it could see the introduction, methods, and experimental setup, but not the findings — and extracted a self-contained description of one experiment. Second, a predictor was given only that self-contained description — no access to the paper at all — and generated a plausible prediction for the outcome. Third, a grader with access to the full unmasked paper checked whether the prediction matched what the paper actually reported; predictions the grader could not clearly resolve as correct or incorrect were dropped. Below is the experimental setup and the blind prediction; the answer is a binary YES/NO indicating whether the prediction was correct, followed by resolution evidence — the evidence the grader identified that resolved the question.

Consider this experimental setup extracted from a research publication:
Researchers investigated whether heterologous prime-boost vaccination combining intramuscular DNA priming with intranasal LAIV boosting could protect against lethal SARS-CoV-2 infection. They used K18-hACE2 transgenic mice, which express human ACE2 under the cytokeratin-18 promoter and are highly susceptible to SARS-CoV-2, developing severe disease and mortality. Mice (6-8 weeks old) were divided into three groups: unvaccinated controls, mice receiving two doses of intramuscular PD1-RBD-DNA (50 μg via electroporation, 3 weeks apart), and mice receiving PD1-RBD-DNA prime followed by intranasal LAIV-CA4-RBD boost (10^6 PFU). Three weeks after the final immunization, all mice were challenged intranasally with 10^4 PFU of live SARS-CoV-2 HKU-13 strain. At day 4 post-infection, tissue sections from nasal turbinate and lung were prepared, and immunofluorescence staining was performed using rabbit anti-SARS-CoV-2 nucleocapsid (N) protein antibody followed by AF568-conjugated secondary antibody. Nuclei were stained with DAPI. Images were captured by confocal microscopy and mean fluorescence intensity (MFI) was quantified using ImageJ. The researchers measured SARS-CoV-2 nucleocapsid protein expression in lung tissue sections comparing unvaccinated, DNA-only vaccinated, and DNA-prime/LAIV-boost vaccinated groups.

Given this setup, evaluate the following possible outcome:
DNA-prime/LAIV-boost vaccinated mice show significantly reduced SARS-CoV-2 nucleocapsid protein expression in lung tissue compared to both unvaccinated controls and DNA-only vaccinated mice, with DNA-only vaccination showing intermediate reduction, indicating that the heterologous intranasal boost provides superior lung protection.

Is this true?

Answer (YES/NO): YES